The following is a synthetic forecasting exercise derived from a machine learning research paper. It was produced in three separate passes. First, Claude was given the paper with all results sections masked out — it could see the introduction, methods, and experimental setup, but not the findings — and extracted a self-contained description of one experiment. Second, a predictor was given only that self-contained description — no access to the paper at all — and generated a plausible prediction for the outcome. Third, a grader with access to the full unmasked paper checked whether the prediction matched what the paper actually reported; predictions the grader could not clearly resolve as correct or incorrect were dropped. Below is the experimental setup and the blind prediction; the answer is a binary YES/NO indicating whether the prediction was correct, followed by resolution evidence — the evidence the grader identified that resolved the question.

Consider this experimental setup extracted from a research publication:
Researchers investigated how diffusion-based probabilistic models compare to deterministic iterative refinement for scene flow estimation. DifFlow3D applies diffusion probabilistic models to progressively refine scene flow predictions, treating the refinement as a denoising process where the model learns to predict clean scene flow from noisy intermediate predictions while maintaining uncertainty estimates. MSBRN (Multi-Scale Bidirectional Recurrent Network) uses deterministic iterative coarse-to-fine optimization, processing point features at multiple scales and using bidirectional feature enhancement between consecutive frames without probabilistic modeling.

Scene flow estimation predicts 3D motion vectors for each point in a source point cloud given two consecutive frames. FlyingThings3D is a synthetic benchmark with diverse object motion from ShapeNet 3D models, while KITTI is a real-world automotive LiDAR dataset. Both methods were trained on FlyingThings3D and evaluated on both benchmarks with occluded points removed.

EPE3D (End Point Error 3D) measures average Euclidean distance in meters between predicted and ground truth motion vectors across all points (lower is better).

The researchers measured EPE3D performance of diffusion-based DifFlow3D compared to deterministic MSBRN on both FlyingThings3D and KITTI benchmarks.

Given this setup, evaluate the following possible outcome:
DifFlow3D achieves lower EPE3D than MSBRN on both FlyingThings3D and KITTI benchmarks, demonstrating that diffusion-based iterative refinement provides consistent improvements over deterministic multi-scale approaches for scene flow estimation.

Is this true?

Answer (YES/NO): YES